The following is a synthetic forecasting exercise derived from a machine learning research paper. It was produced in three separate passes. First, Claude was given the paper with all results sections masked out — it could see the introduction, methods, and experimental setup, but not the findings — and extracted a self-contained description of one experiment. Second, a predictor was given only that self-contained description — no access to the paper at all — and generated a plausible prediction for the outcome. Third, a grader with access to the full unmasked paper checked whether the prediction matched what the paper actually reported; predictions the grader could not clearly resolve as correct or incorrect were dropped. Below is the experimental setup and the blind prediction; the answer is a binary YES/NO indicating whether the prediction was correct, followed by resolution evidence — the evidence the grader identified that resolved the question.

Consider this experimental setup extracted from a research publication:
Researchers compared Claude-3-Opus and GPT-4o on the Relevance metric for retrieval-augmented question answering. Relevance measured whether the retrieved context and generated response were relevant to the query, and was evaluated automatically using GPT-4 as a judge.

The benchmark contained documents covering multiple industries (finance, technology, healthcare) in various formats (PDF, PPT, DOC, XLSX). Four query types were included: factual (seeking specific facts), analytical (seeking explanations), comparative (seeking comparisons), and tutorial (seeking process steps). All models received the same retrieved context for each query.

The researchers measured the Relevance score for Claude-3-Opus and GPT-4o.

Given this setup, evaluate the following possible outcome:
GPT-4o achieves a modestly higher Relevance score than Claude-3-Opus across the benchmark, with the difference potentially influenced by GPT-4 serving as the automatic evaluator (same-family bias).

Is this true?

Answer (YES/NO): NO